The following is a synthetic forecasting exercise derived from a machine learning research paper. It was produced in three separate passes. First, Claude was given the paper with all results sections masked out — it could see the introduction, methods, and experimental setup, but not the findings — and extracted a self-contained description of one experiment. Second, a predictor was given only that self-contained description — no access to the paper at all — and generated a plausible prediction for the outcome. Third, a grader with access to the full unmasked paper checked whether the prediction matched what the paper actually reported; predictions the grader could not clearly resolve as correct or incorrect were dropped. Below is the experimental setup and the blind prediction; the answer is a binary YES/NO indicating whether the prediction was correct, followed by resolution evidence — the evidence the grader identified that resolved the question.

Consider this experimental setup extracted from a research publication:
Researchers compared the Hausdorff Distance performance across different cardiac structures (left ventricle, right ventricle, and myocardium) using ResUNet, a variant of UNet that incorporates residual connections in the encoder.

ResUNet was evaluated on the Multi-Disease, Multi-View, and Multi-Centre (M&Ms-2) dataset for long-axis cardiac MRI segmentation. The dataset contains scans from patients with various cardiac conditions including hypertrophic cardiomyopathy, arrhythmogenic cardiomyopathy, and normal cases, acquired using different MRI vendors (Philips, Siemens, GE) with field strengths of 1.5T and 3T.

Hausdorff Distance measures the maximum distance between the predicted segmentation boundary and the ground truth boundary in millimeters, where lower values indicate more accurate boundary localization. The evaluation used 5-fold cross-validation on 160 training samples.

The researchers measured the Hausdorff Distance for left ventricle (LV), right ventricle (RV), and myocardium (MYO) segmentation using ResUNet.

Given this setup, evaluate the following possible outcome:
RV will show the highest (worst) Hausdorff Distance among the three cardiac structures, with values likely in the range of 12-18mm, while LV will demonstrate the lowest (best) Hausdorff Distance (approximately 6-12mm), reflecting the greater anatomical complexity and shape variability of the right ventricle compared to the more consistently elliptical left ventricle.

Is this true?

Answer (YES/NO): NO